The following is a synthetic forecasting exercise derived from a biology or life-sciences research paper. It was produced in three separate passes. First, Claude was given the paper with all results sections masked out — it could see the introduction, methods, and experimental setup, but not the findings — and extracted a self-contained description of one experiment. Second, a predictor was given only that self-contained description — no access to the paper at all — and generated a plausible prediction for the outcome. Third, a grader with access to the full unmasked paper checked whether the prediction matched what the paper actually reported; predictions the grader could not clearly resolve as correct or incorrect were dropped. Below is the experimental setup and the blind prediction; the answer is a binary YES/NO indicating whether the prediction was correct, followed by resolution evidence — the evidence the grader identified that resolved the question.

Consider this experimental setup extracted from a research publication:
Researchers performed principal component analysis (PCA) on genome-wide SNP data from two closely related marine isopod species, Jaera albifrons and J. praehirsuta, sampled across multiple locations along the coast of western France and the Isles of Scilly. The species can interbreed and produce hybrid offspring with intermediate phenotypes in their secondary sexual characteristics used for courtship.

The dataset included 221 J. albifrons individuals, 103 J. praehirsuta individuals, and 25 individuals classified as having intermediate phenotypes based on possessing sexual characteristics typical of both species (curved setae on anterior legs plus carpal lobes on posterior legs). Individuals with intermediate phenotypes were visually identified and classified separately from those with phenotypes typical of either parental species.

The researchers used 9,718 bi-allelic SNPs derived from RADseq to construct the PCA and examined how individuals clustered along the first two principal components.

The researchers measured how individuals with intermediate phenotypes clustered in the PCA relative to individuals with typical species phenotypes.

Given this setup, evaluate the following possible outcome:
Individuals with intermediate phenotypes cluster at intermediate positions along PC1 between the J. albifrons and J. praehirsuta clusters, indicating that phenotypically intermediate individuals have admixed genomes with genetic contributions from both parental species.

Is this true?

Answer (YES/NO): NO